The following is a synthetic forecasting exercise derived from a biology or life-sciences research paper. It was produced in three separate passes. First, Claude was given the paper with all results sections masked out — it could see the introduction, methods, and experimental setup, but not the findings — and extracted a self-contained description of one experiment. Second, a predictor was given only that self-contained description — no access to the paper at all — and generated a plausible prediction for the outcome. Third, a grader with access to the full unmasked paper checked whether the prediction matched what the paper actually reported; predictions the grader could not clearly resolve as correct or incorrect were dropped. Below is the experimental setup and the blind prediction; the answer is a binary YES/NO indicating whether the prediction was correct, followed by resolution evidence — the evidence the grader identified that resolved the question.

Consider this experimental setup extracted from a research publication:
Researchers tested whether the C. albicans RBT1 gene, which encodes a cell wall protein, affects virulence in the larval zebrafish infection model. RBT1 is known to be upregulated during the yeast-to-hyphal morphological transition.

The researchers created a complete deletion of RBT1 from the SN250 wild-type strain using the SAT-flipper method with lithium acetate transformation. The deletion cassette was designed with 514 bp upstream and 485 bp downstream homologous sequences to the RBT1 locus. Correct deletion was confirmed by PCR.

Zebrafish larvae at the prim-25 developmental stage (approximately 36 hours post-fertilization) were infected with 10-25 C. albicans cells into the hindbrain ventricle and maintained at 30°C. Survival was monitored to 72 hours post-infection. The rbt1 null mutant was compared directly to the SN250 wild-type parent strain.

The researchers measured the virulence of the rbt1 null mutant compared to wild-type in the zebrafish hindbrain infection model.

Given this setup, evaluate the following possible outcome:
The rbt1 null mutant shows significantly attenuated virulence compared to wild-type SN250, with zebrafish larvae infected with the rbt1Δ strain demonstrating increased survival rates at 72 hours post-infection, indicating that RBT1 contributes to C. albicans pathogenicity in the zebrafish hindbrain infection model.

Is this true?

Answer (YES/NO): NO